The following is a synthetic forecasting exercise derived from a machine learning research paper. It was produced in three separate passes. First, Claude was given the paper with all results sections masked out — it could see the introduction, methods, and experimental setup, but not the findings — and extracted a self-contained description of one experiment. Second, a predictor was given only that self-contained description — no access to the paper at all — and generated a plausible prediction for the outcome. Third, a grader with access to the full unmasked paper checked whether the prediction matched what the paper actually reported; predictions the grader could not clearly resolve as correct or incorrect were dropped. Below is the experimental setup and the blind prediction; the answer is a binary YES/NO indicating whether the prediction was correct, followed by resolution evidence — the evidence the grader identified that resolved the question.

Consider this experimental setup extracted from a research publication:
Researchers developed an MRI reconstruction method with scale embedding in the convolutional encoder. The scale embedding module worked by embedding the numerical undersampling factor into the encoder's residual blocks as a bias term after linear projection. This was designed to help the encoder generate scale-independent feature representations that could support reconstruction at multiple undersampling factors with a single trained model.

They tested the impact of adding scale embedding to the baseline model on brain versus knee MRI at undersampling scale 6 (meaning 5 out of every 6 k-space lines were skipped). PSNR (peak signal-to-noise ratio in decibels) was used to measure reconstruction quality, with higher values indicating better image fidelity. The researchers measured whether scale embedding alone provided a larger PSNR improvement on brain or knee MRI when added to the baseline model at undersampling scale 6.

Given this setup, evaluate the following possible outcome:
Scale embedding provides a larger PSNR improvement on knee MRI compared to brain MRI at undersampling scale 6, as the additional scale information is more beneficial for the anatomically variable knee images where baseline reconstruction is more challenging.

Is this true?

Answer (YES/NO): YES